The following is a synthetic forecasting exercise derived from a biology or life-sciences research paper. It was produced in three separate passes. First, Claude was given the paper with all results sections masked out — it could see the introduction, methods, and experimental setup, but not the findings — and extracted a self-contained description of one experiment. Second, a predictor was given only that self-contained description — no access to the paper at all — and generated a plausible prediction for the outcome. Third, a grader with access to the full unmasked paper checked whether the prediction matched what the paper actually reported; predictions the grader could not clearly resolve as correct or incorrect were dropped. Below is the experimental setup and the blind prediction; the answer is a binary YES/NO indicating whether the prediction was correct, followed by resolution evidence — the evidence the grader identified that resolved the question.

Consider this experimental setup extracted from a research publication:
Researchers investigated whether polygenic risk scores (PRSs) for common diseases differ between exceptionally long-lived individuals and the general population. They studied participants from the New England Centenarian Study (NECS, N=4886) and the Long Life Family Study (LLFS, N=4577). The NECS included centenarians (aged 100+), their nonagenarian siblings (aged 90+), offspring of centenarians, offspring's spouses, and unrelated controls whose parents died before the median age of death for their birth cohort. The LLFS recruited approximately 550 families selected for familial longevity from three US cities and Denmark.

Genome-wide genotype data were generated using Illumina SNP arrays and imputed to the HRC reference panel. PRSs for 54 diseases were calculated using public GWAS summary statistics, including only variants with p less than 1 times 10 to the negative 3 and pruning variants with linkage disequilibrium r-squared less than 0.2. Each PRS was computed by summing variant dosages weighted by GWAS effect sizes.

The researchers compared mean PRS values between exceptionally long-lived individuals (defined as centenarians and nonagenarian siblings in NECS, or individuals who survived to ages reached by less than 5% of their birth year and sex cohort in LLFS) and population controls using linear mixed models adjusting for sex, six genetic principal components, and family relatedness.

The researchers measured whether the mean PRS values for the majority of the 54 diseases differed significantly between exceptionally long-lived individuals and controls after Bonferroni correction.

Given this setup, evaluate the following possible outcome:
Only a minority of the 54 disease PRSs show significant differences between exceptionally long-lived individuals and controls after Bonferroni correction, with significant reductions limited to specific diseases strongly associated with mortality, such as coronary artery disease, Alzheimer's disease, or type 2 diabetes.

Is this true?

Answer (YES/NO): YES